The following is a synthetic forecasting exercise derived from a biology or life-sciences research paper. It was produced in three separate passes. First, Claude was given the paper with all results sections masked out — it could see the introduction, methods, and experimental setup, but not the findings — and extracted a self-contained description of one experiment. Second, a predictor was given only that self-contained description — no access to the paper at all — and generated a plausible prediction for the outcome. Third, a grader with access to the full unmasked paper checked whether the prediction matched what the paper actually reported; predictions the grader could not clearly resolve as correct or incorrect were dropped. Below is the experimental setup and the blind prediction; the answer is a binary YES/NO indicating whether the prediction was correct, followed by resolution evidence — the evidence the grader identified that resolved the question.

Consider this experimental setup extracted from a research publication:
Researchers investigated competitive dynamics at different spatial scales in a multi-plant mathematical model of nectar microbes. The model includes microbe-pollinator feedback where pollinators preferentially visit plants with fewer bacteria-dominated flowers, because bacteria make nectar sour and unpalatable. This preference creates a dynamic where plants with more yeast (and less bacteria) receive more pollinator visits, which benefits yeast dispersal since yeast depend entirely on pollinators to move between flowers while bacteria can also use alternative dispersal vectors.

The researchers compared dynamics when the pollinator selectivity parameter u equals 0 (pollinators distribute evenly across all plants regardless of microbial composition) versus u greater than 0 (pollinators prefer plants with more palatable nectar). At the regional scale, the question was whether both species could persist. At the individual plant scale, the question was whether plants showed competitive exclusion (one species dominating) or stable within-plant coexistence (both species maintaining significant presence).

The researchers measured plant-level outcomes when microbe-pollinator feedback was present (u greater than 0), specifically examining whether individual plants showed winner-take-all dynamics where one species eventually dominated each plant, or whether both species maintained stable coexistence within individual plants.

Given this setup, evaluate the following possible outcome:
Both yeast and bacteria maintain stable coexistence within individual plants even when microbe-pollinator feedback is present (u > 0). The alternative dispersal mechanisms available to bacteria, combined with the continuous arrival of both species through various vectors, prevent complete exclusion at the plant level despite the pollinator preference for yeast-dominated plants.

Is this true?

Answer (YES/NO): NO